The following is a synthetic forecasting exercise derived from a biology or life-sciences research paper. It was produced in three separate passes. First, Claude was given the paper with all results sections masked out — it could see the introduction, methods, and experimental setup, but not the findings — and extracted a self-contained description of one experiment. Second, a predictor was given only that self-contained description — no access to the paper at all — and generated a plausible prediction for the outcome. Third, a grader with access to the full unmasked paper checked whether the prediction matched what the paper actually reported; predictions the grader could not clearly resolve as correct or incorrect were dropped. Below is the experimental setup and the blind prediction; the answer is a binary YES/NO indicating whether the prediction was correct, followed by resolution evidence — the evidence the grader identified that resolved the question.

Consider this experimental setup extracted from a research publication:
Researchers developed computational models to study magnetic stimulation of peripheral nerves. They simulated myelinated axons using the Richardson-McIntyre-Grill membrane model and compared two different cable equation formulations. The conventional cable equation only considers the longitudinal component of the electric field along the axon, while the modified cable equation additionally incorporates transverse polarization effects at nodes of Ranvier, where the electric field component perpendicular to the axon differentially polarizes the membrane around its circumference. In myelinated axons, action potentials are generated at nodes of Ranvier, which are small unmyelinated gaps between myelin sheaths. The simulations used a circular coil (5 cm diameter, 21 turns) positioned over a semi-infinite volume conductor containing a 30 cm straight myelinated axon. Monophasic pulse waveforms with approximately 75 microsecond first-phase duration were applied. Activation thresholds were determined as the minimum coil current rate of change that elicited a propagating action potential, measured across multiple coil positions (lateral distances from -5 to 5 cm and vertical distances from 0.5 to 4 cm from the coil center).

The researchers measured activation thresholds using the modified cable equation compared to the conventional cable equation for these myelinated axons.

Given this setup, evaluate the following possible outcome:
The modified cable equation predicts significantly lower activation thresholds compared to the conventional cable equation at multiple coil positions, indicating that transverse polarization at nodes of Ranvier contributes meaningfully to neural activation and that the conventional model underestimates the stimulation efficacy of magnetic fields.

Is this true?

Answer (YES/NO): NO